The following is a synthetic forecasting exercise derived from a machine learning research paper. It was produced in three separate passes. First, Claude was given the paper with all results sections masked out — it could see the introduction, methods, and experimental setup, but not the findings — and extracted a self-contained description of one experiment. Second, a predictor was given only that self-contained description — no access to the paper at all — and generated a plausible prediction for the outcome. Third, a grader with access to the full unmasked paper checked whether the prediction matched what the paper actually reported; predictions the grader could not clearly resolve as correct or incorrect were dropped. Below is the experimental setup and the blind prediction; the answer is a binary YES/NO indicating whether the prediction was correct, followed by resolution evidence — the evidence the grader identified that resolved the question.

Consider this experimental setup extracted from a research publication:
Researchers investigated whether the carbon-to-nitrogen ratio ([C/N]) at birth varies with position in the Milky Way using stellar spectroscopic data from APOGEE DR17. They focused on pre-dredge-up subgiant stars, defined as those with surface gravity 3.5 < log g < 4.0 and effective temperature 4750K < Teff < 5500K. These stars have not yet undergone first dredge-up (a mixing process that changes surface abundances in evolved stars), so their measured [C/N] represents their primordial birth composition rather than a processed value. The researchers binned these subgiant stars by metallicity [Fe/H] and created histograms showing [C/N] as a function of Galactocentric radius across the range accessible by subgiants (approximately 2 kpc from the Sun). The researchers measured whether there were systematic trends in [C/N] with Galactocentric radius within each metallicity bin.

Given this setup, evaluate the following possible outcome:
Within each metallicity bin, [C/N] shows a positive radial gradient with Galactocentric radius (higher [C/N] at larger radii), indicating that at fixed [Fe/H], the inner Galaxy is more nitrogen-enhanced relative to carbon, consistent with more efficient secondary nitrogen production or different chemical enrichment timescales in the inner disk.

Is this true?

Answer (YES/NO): NO